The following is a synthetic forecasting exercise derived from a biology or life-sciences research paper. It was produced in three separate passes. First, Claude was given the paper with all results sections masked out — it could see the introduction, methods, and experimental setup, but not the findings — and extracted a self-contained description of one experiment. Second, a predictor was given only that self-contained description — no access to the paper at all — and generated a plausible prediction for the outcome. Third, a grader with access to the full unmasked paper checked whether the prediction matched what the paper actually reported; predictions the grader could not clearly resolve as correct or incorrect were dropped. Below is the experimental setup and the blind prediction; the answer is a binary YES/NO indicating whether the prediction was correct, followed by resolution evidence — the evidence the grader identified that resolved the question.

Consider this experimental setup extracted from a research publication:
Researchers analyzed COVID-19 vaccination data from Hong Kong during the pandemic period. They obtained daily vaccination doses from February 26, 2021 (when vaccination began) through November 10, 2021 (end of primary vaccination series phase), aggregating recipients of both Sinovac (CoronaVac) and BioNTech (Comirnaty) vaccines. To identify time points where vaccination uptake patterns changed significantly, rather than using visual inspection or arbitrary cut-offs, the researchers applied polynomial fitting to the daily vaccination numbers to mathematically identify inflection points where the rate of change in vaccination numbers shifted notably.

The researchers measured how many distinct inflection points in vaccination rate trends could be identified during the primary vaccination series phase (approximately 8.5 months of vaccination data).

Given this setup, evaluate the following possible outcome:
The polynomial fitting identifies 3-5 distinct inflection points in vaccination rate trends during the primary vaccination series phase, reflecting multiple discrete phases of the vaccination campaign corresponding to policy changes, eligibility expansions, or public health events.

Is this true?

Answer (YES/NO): NO